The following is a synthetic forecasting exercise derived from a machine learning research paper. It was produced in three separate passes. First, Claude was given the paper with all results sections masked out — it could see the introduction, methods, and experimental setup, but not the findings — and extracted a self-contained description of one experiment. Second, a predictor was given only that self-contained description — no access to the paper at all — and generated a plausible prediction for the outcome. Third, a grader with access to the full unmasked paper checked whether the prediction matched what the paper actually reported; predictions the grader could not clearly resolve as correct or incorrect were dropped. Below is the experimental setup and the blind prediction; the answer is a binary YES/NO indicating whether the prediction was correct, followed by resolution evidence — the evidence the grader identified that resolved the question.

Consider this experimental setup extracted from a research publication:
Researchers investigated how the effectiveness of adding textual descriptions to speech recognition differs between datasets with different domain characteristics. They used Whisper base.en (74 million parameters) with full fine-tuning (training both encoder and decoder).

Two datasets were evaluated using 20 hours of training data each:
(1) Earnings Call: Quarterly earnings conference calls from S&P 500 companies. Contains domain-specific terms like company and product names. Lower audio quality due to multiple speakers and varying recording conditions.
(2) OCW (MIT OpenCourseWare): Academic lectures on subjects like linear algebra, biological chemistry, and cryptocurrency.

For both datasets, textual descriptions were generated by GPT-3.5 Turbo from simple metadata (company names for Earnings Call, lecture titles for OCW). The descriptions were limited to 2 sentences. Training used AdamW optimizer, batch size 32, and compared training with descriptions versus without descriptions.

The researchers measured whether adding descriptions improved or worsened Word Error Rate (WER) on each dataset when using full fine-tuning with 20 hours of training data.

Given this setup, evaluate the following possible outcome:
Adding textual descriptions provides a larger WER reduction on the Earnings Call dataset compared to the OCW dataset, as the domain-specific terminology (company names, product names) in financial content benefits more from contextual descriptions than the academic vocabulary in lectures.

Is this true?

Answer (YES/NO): NO